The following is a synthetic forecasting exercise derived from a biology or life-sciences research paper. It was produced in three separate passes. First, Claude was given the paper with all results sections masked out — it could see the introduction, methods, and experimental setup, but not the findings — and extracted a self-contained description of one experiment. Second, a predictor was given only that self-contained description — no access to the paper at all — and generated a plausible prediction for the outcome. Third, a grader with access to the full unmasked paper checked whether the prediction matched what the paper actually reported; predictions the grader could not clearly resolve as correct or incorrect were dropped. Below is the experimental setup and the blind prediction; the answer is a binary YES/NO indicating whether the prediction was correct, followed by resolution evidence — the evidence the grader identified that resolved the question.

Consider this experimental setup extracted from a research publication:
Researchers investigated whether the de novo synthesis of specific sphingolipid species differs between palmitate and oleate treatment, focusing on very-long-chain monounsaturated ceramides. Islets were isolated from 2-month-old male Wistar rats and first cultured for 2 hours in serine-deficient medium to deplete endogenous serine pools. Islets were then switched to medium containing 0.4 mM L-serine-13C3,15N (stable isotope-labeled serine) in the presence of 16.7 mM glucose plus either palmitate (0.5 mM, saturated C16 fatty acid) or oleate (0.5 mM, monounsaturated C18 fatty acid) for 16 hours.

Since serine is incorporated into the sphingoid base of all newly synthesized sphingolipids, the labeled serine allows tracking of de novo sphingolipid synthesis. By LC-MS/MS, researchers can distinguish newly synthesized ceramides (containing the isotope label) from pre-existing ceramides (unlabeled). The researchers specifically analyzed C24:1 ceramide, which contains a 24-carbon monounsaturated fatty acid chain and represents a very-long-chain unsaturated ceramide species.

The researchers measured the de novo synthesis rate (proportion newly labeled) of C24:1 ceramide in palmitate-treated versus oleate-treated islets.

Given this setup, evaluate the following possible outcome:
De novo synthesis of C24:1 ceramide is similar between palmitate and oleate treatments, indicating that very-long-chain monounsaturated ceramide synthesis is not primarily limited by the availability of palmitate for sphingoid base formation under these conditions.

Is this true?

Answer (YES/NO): NO